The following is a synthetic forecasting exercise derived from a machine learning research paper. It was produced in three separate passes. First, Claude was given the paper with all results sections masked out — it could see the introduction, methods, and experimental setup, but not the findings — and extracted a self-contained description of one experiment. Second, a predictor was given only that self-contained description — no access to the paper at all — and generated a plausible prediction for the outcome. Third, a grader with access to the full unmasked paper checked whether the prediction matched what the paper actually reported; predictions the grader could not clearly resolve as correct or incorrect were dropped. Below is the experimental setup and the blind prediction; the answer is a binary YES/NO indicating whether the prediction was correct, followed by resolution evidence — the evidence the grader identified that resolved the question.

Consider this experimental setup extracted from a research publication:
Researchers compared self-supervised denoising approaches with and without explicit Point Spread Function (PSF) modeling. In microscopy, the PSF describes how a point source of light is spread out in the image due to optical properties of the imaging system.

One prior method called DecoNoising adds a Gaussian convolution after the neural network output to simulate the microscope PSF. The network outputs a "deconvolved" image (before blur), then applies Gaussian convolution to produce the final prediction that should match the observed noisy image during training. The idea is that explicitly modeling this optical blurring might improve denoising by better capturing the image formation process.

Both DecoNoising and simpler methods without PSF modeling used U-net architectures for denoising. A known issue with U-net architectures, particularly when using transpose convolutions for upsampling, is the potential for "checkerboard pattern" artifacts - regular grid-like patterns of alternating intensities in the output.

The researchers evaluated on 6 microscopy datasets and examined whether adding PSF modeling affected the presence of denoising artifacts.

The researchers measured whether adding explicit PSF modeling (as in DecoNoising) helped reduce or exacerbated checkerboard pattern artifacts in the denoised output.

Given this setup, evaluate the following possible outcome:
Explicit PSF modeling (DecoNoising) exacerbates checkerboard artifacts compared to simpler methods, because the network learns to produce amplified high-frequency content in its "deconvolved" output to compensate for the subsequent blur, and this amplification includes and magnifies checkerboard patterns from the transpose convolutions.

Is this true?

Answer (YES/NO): YES